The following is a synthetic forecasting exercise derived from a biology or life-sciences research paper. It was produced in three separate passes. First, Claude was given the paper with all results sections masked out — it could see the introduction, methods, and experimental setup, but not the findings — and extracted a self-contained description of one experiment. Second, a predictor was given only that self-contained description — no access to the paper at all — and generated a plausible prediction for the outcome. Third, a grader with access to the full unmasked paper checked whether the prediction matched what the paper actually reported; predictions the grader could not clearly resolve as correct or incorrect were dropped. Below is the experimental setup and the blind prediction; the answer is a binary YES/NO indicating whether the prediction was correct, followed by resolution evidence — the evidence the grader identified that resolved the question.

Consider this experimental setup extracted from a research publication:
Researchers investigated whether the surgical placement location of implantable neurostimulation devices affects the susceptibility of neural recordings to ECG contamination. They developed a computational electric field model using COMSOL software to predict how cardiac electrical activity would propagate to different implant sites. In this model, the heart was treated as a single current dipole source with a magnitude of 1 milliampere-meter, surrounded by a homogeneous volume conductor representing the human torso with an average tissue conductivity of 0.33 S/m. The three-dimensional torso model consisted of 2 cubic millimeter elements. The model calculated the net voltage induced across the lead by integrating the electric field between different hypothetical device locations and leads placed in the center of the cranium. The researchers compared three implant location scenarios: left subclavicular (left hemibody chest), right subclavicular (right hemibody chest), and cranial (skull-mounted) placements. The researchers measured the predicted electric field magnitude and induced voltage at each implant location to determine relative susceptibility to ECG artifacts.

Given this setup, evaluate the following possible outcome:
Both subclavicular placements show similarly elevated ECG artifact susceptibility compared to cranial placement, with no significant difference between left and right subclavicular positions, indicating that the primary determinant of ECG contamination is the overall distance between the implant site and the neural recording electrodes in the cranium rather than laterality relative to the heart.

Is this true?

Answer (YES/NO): NO